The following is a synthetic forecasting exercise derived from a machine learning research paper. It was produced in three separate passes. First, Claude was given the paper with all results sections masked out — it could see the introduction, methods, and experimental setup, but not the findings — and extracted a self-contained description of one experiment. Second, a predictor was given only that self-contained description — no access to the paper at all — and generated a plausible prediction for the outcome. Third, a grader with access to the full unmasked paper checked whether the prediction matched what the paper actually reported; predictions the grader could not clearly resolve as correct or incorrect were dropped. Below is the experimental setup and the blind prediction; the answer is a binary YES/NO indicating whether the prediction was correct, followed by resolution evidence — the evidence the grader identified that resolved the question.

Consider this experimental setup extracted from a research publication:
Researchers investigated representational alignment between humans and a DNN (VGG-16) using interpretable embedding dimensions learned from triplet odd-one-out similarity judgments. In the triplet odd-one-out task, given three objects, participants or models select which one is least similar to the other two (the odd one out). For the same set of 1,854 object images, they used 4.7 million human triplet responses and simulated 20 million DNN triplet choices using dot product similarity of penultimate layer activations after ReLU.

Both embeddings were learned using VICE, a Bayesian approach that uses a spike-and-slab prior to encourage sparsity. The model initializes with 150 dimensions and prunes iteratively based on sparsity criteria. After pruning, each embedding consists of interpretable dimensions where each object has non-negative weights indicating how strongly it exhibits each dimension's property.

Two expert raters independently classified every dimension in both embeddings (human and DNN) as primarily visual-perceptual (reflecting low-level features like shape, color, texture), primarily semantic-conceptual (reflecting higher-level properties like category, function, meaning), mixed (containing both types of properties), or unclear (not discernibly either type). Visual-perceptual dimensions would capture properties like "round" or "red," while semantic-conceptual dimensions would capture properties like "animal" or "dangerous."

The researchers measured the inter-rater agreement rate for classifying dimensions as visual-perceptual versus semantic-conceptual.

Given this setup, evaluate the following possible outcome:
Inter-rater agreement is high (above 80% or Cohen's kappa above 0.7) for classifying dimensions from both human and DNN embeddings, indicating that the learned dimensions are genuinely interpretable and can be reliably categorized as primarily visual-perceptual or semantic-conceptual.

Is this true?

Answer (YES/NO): YES